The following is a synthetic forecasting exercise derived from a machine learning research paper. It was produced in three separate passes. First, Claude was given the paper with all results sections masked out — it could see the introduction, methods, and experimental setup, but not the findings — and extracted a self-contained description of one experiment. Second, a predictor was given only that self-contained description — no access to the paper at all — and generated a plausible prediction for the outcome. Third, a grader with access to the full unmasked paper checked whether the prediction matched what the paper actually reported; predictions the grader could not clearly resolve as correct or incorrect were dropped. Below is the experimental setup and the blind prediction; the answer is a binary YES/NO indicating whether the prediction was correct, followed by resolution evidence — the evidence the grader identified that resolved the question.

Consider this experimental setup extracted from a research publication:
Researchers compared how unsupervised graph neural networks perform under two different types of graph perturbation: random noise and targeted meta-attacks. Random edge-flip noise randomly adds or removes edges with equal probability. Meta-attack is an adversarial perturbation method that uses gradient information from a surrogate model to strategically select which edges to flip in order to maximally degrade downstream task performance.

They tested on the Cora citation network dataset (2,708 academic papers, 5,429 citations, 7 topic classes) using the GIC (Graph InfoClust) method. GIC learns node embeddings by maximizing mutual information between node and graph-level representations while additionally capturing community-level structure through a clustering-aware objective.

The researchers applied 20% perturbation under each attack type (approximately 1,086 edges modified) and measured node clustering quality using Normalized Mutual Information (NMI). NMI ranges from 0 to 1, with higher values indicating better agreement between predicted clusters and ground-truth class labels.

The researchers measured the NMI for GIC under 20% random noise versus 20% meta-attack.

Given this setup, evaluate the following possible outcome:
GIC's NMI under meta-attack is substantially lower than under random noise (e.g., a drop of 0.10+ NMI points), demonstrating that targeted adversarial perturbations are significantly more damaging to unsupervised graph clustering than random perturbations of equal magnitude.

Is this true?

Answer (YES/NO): YES